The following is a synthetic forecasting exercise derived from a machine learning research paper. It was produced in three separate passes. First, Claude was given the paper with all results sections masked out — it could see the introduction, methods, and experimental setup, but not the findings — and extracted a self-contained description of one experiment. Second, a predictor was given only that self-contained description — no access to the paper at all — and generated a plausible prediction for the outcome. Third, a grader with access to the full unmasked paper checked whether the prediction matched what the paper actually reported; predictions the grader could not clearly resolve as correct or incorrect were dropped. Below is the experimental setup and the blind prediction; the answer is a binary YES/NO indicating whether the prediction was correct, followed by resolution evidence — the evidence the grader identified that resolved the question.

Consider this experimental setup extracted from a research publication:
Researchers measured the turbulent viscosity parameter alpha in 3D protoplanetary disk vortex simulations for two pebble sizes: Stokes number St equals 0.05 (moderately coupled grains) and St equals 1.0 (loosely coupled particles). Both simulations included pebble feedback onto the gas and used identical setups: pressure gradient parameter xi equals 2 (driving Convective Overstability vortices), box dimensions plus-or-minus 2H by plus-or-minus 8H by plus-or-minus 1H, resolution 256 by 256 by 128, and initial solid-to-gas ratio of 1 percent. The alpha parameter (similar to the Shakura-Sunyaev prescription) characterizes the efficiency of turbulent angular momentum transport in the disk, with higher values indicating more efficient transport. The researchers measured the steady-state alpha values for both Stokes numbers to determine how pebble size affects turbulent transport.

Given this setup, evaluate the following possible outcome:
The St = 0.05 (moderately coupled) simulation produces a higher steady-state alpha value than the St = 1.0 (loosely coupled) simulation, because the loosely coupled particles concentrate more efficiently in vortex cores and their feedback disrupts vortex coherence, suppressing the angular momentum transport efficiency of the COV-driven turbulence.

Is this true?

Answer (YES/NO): YES